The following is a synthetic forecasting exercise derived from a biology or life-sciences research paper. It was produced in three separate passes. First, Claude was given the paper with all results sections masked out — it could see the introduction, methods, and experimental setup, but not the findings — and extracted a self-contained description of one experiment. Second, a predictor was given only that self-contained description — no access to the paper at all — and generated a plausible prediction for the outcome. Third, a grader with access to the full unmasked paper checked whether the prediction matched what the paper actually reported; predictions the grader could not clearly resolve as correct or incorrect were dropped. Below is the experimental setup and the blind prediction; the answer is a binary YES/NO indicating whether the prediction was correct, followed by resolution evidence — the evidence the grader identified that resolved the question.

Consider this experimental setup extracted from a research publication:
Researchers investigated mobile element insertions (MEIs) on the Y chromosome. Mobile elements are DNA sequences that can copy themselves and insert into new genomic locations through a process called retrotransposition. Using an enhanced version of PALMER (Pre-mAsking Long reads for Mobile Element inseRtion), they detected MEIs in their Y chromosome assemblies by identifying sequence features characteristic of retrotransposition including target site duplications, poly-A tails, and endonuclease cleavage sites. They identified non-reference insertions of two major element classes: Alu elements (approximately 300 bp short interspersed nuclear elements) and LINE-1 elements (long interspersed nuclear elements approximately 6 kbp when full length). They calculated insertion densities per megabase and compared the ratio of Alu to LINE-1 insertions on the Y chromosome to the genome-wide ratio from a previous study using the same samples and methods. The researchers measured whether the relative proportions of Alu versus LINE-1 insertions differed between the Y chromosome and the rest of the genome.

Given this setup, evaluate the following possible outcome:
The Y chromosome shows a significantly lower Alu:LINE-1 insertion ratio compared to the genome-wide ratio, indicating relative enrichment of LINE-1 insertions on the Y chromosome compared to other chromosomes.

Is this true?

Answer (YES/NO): NO